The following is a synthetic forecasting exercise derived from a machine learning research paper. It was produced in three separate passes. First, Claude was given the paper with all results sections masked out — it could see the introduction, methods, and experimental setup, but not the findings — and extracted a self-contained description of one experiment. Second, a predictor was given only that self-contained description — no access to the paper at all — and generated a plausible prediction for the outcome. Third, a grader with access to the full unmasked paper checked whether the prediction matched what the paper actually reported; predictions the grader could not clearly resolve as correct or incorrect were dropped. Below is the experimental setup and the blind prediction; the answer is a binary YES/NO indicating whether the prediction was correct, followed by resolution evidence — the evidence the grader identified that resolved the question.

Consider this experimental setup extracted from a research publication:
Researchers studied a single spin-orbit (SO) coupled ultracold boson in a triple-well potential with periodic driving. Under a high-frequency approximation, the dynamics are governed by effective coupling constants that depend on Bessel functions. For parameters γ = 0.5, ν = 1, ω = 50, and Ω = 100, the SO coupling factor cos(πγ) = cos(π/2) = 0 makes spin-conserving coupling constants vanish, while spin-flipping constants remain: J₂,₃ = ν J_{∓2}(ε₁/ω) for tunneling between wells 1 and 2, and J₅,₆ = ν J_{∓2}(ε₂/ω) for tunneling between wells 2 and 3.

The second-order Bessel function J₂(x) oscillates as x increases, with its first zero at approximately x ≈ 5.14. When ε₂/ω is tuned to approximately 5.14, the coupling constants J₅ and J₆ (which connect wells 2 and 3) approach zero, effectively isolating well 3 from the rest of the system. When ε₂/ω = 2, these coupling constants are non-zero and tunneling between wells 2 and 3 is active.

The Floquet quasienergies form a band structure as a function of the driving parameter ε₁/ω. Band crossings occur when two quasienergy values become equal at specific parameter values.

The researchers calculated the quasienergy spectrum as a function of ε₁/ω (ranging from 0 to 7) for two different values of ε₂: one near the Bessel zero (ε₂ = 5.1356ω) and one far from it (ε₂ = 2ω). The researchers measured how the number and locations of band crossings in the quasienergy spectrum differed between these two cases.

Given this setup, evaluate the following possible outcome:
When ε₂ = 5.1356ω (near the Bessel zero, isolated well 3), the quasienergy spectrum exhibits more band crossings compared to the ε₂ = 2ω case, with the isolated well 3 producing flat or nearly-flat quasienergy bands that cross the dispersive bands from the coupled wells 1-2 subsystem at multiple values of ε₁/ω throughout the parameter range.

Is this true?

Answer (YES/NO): NO